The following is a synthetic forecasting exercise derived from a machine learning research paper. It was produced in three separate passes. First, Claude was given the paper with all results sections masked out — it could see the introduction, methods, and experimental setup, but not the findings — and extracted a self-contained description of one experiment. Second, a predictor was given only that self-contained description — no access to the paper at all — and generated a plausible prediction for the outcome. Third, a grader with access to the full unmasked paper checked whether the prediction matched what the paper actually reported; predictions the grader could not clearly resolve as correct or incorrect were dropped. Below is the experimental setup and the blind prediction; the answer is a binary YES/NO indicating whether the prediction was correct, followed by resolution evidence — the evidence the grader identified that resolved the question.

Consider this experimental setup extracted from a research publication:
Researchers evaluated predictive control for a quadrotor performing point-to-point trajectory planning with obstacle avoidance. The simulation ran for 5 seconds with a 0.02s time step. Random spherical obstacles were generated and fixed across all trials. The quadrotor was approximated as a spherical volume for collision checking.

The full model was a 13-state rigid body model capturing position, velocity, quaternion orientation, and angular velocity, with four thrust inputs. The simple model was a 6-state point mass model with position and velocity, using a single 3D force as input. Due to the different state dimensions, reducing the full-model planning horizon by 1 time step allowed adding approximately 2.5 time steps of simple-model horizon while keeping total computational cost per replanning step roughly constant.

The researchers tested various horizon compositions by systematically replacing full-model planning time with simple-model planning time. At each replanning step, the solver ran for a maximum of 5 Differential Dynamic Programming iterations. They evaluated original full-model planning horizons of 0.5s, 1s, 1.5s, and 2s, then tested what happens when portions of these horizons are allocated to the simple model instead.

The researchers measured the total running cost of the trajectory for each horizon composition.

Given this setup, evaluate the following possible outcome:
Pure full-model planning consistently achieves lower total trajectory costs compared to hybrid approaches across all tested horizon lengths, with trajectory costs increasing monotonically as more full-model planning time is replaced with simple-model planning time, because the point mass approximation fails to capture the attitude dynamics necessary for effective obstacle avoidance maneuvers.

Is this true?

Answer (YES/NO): NO